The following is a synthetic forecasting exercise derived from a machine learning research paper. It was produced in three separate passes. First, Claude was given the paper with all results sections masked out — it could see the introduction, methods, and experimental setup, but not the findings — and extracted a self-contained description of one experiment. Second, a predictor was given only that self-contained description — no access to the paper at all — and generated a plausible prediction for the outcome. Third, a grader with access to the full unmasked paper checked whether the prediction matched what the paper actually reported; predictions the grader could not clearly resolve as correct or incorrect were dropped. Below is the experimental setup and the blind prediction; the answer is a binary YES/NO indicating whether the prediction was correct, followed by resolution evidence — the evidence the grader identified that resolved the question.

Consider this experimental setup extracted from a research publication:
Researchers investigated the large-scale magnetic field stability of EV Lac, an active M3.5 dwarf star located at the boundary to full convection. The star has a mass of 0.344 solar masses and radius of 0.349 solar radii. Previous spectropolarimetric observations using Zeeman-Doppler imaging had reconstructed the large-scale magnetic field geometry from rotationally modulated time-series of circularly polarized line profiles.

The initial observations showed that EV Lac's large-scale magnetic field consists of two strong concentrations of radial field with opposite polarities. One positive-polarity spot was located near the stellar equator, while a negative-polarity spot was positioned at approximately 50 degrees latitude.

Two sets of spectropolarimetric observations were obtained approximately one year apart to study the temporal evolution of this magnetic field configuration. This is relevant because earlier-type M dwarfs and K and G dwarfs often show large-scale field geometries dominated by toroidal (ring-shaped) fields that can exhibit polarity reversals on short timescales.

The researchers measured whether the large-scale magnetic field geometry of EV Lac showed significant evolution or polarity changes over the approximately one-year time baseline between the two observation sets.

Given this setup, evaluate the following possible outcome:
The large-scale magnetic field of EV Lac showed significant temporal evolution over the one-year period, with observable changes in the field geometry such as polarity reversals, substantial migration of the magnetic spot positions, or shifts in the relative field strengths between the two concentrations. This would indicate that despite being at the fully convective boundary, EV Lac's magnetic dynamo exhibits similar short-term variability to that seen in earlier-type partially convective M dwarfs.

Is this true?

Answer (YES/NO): NO